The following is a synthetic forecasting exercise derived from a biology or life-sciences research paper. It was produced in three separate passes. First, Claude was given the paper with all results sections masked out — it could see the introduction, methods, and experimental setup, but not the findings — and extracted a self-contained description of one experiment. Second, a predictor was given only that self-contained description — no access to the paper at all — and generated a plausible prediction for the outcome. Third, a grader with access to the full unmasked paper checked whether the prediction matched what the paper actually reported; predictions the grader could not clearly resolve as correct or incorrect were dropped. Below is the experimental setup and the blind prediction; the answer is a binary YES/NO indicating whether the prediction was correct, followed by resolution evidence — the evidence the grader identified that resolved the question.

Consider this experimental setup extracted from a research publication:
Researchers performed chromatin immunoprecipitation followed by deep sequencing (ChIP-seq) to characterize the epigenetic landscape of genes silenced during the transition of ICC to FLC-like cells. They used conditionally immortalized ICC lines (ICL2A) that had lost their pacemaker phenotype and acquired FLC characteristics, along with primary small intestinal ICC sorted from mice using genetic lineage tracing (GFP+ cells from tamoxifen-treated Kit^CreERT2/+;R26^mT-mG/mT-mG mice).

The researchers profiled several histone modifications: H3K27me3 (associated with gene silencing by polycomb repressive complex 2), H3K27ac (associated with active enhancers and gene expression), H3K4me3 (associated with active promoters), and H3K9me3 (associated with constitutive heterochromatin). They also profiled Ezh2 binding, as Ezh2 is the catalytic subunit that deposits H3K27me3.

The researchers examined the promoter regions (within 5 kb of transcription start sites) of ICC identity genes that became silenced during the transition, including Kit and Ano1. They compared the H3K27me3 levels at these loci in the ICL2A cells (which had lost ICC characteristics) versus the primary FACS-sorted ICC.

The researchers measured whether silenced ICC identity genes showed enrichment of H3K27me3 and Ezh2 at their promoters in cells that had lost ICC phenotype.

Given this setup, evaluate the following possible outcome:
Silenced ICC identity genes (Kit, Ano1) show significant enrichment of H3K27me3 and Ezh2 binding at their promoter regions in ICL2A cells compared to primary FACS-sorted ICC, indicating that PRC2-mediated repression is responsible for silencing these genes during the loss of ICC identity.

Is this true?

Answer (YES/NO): YES